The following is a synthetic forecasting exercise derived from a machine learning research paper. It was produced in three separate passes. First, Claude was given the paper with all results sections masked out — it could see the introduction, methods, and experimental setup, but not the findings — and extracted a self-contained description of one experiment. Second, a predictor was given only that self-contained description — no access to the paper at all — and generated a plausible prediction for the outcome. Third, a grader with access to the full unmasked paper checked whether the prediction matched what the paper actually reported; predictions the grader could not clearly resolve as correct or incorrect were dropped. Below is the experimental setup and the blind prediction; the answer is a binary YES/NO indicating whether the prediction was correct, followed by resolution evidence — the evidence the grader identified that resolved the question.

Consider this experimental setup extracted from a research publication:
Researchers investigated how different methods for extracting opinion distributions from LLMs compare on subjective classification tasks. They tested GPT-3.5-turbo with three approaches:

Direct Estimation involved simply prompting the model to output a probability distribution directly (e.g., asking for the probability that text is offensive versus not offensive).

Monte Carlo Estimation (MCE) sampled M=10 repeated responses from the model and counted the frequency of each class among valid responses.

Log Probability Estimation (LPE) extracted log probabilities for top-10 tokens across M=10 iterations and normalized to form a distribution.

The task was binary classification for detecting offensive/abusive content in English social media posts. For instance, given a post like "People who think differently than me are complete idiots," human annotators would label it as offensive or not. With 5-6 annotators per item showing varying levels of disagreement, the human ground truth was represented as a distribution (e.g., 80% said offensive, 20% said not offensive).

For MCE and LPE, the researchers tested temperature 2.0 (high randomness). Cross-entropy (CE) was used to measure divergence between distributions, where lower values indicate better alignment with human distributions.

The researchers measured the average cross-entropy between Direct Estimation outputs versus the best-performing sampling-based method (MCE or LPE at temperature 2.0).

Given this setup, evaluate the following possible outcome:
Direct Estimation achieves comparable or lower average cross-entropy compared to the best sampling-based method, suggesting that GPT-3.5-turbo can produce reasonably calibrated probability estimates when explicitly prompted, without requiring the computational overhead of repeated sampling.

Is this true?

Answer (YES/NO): NO